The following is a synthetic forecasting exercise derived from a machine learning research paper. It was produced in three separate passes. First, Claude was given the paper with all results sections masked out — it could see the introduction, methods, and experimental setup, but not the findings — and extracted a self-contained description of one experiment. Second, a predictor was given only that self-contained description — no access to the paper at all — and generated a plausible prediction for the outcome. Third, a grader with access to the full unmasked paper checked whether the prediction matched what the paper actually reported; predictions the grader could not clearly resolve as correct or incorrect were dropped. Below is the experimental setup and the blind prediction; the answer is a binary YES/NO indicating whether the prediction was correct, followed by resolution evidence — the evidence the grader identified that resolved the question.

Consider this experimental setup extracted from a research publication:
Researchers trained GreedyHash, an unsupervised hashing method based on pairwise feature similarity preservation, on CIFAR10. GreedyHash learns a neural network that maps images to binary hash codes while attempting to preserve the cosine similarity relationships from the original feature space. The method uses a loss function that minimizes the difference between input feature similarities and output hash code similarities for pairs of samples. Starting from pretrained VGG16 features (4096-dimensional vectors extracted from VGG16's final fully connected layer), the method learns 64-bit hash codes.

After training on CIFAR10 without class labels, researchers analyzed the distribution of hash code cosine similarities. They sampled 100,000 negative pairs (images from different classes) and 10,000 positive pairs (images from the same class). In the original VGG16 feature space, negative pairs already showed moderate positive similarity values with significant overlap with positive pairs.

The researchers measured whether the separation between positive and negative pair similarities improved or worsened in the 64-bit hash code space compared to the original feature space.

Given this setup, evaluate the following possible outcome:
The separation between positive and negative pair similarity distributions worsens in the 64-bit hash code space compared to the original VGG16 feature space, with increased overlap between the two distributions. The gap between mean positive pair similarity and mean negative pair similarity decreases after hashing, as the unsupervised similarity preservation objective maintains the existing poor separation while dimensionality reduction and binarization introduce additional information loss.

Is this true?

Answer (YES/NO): YES